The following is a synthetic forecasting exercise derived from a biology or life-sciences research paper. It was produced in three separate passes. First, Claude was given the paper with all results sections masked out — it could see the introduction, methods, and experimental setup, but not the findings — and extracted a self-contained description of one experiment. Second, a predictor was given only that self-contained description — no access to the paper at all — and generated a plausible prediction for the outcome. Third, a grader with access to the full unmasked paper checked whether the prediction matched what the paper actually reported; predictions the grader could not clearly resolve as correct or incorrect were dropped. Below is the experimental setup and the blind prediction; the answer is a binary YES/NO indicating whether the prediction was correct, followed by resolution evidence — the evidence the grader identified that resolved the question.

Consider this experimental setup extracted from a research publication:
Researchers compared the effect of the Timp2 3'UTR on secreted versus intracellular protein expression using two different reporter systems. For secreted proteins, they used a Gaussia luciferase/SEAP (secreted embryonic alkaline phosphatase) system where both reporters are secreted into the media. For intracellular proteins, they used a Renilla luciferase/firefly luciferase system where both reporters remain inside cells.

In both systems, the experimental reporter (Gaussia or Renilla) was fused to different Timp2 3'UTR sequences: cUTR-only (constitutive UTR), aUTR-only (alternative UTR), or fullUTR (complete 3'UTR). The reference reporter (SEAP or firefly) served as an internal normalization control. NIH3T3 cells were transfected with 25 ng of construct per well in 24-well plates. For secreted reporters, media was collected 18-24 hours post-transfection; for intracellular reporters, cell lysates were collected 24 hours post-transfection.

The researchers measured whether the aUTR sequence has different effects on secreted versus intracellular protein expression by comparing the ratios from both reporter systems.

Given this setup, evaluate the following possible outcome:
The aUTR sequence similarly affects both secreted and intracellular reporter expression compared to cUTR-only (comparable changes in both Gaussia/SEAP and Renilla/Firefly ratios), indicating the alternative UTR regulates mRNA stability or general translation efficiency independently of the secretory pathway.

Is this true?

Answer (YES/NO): NO